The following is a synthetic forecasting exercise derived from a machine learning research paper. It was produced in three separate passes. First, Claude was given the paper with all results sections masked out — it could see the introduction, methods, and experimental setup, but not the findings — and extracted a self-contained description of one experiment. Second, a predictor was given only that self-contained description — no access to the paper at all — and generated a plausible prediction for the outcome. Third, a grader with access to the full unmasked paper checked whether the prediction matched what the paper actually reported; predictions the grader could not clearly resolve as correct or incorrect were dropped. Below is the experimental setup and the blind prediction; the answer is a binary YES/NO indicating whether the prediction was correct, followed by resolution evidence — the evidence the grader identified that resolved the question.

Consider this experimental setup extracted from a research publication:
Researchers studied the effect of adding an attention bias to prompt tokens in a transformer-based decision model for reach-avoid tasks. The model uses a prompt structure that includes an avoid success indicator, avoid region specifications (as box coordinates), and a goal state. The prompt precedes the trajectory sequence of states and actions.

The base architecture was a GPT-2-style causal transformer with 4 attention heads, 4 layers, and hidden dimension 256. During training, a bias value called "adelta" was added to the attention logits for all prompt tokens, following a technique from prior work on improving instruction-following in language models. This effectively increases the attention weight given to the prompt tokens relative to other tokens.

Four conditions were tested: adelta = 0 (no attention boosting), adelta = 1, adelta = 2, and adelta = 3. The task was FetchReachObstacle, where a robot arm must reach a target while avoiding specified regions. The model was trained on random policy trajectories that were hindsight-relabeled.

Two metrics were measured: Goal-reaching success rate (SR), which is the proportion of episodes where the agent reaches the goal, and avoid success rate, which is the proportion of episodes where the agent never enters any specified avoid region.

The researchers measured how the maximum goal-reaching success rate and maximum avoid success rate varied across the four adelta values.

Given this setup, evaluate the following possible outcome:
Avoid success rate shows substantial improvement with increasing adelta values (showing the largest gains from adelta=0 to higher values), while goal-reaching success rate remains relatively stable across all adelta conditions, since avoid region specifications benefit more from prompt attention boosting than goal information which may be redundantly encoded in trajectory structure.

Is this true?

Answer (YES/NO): NO